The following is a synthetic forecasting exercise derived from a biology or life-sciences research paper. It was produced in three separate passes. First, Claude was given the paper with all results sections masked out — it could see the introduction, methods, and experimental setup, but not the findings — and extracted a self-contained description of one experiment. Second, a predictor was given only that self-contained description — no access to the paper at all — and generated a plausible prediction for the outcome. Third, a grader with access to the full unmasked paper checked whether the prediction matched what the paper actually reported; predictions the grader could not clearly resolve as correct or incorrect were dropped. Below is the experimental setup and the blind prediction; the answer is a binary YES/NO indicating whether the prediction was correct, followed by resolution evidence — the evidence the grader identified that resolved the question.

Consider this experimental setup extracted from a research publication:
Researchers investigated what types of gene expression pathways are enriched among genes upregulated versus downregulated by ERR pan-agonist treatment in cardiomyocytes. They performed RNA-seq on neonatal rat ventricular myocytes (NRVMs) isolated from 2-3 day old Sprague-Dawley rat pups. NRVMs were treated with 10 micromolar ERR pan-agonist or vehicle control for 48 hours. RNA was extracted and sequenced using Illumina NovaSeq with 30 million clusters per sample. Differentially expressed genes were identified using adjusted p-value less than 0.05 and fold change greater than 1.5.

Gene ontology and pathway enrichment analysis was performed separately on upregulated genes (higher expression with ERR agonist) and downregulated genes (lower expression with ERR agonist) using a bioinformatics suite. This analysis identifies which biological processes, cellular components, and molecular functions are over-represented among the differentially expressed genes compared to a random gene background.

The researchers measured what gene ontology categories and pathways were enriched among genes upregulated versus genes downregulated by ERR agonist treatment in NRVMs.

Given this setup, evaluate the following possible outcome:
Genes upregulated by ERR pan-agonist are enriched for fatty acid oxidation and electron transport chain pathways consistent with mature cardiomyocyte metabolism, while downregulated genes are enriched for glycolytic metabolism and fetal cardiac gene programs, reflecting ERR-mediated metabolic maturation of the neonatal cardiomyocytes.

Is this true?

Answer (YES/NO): NO